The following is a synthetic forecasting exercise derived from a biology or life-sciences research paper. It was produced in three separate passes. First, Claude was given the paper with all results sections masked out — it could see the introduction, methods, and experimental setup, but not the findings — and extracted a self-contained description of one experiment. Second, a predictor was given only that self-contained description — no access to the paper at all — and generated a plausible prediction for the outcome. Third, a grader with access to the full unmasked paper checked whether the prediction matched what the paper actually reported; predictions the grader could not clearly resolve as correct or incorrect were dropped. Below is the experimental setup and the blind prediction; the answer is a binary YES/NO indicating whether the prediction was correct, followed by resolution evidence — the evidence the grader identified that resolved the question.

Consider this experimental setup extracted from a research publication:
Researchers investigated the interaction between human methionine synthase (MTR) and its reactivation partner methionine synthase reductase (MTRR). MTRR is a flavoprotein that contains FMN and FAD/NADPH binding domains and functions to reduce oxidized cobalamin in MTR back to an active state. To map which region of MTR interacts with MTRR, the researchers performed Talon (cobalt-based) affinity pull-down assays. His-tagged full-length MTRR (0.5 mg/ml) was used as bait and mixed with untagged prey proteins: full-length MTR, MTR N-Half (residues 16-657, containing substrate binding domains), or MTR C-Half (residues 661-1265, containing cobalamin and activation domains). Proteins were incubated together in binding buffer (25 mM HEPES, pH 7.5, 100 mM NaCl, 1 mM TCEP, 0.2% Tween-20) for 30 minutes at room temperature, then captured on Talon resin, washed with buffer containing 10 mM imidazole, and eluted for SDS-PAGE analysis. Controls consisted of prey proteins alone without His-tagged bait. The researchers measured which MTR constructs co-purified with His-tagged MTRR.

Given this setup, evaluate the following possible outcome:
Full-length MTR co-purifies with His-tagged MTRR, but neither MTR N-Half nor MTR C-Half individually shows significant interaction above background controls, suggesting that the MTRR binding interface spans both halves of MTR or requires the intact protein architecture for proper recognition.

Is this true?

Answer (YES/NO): NO